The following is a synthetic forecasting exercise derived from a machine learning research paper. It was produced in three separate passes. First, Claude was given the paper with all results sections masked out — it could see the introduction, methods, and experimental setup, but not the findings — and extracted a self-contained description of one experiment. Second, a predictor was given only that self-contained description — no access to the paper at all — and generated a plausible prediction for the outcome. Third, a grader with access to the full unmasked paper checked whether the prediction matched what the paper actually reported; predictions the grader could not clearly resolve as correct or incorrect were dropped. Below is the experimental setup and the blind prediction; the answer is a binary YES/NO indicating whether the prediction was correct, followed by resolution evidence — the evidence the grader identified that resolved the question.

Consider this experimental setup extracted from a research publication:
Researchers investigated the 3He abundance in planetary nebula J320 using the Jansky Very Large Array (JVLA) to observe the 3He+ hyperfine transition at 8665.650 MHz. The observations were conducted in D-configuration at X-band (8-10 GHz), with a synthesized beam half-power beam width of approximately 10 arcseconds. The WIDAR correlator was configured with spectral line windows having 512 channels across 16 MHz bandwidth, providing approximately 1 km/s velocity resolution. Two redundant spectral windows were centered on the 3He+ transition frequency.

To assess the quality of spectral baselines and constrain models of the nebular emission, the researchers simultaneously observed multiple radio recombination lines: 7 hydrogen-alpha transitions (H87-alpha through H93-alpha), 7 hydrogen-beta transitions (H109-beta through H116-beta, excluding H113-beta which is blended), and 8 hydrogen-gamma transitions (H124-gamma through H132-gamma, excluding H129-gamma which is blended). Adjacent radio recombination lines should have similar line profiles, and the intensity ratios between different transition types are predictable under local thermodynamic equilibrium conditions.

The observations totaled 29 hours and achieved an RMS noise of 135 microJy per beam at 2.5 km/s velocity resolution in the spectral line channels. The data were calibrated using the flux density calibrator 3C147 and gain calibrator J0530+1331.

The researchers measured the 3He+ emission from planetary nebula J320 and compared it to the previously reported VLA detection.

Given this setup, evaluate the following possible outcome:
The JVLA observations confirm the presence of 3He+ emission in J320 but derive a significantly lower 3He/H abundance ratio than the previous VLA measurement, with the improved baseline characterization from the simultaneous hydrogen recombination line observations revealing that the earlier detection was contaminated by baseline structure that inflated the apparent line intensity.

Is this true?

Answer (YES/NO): NO